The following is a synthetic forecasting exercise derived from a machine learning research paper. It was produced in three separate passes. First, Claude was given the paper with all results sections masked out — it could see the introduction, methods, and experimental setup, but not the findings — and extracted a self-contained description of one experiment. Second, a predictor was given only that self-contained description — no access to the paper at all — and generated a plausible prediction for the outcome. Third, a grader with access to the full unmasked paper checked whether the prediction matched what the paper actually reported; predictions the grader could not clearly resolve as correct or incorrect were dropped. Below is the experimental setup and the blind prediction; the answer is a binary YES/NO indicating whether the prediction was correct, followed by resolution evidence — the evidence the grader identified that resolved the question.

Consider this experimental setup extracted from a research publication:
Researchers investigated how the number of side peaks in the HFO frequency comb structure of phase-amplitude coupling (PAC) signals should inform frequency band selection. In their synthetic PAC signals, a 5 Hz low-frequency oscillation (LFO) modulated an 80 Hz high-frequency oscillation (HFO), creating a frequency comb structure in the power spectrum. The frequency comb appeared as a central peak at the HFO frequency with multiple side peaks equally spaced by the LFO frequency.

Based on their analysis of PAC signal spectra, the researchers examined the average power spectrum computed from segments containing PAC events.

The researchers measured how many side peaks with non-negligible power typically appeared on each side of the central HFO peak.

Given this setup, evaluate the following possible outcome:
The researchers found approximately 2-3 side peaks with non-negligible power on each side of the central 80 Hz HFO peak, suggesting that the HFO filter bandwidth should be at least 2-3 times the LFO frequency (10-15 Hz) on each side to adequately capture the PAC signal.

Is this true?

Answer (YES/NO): NO